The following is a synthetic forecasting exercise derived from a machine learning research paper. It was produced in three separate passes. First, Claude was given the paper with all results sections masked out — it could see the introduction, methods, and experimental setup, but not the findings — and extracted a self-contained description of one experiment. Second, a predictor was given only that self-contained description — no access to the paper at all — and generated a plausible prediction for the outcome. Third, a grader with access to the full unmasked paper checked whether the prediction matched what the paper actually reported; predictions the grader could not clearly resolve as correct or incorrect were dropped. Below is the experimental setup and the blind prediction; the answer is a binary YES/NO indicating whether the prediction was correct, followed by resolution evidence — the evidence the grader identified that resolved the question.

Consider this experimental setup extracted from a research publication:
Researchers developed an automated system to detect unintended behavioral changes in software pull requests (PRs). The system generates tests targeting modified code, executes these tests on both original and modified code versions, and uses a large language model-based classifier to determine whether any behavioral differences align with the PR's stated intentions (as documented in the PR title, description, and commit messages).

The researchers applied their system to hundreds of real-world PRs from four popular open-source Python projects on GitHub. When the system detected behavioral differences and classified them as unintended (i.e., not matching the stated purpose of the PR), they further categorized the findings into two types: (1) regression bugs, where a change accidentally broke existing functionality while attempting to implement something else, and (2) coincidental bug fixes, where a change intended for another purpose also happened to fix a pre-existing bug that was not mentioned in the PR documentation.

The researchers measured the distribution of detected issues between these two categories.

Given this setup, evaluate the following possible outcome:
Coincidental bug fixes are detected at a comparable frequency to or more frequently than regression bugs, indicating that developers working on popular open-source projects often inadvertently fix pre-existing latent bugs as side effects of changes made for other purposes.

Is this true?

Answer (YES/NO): NO